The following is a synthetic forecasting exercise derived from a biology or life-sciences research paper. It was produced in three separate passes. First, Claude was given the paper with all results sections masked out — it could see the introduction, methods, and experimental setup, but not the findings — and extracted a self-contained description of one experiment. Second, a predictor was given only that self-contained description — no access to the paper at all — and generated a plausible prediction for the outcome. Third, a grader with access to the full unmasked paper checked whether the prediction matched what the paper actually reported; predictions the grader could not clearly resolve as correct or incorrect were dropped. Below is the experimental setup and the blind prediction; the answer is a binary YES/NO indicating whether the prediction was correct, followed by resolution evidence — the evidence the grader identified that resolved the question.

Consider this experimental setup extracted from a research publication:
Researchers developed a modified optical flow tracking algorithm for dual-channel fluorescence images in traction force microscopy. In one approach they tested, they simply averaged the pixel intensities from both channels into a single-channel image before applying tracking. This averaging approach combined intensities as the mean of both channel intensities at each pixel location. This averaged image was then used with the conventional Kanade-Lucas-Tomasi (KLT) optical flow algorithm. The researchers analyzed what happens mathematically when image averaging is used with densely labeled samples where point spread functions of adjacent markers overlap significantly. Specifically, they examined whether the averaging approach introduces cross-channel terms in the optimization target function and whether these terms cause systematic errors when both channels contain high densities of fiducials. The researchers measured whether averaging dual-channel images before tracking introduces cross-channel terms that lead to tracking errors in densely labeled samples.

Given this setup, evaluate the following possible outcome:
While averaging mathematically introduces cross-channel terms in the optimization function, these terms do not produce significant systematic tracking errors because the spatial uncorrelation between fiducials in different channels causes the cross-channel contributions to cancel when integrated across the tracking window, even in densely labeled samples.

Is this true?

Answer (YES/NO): NO